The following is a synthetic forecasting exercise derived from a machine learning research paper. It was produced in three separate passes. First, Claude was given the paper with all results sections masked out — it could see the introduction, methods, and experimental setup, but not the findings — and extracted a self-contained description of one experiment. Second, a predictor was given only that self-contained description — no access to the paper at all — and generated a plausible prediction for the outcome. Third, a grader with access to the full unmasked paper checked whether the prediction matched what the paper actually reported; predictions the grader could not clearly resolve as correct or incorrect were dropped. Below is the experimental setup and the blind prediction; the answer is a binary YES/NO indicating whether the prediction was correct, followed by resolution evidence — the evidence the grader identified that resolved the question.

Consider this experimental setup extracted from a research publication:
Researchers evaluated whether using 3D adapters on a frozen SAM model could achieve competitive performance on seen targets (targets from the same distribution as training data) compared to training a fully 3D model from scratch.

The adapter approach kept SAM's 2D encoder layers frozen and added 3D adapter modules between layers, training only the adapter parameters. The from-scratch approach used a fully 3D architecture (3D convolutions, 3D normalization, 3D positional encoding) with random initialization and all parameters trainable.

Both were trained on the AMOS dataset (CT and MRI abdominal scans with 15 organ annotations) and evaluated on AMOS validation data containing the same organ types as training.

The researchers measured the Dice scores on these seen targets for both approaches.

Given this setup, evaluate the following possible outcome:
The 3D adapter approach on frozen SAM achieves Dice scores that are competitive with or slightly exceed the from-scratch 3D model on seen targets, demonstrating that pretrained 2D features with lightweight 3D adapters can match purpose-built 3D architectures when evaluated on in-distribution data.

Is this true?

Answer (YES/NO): NO